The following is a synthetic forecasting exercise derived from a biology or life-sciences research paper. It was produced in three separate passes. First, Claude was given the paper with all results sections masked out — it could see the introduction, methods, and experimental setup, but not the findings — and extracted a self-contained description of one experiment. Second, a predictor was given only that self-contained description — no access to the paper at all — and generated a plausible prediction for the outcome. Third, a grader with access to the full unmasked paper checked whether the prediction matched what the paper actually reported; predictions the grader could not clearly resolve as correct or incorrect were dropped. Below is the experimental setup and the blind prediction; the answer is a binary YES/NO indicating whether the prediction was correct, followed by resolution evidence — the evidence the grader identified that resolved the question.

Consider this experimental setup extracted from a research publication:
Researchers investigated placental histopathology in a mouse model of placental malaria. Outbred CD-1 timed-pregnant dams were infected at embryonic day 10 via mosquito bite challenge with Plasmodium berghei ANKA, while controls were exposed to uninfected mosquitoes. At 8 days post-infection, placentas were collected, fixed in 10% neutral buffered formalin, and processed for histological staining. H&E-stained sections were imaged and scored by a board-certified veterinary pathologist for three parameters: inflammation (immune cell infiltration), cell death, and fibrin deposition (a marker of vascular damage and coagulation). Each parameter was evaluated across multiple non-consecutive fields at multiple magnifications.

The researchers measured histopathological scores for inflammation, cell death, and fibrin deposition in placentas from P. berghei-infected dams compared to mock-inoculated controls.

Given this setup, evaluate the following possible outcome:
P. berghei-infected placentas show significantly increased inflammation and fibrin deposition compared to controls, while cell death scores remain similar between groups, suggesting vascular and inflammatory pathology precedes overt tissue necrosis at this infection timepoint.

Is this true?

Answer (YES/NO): NO